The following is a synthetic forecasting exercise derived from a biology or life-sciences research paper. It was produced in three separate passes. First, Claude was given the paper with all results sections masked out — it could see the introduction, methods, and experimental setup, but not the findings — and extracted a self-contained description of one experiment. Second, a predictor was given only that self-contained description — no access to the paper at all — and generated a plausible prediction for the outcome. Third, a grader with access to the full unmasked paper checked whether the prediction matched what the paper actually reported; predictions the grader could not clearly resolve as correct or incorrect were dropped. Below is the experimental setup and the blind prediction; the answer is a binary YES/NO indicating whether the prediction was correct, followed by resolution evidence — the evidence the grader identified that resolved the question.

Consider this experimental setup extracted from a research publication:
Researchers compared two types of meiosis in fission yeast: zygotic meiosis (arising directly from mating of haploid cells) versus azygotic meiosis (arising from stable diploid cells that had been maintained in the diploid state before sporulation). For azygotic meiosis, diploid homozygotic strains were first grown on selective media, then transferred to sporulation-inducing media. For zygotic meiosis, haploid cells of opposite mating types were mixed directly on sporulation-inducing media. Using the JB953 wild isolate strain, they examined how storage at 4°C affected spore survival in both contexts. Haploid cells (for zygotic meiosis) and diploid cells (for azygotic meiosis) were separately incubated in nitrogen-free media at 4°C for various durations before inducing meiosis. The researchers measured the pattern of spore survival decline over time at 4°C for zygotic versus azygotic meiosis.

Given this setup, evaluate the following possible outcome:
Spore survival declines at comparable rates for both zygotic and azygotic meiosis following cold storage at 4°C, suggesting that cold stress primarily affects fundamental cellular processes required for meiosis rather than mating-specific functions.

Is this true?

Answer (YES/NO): NO